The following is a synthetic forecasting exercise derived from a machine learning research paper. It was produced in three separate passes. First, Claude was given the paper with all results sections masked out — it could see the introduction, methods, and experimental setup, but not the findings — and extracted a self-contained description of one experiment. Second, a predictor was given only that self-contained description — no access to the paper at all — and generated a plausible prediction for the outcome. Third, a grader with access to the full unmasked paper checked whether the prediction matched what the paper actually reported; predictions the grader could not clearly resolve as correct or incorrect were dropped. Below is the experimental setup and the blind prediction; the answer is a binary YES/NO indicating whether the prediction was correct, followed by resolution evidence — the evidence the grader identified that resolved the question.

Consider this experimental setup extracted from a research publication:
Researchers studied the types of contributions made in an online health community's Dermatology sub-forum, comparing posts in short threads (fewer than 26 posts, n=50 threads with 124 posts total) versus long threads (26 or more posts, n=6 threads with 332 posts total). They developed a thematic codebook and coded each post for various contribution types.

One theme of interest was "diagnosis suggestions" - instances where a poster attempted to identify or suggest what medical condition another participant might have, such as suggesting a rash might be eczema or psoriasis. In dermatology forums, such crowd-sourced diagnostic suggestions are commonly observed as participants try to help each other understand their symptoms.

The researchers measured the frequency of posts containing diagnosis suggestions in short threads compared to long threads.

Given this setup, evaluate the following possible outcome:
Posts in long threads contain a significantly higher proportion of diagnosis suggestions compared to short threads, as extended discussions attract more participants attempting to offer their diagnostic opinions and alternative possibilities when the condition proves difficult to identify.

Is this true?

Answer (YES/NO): NO